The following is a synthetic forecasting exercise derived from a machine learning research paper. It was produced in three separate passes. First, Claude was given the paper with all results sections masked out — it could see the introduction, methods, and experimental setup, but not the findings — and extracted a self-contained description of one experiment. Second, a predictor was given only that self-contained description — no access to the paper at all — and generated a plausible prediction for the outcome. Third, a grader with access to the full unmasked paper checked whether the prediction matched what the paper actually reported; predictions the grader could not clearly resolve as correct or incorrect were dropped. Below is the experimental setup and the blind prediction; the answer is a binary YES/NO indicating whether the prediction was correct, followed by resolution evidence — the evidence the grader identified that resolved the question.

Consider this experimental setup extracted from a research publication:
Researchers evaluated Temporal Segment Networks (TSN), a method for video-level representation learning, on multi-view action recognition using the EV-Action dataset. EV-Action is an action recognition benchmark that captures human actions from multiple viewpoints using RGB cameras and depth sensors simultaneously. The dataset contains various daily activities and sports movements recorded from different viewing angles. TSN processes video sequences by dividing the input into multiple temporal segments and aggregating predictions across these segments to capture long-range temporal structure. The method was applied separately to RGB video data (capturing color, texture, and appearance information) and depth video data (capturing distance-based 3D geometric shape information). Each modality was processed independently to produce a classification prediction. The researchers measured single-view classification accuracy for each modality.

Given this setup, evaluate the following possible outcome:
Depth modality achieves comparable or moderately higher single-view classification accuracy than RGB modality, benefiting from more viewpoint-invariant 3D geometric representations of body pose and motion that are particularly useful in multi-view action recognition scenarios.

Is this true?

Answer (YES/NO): NO